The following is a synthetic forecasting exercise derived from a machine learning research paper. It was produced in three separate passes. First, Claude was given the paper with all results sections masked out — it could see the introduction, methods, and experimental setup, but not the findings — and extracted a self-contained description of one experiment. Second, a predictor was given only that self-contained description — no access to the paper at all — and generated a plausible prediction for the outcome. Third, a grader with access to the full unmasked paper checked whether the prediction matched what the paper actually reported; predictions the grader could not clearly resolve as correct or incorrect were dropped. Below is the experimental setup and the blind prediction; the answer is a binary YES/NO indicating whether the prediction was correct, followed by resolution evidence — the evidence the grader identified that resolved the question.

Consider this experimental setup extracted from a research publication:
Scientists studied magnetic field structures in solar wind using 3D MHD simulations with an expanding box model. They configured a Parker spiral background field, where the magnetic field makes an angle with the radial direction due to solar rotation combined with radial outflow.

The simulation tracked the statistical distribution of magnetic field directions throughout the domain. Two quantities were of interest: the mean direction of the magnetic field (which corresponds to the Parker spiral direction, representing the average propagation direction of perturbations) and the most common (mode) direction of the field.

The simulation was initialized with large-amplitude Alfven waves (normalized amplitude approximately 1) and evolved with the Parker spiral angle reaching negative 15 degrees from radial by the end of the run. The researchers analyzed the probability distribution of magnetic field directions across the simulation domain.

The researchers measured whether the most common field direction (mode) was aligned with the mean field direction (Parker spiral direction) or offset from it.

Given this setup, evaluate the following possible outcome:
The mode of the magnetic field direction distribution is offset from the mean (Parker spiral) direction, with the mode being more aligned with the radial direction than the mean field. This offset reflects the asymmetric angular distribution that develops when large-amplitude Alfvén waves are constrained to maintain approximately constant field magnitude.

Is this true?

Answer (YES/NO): NO